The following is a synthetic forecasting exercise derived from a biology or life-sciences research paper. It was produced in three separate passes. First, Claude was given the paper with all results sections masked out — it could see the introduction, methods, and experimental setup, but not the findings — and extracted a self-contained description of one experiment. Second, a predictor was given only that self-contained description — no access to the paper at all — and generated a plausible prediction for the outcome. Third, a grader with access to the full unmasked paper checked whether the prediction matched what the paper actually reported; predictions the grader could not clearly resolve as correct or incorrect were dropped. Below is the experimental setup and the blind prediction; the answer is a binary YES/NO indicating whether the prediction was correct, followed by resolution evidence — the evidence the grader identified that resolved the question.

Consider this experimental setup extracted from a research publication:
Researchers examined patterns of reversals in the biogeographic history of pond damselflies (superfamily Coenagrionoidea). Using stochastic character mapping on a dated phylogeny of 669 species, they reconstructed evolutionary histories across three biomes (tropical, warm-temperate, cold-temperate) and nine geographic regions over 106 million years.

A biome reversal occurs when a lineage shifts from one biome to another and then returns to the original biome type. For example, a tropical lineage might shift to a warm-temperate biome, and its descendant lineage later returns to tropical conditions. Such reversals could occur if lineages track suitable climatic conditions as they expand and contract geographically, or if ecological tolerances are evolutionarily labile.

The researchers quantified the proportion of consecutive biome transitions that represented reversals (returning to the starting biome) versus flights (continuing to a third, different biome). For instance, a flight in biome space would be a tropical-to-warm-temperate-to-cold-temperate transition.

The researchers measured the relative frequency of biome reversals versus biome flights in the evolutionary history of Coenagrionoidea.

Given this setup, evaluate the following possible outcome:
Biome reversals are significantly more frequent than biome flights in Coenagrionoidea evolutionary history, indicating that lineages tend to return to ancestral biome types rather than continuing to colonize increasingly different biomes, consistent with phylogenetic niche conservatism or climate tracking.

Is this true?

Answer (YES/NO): YES